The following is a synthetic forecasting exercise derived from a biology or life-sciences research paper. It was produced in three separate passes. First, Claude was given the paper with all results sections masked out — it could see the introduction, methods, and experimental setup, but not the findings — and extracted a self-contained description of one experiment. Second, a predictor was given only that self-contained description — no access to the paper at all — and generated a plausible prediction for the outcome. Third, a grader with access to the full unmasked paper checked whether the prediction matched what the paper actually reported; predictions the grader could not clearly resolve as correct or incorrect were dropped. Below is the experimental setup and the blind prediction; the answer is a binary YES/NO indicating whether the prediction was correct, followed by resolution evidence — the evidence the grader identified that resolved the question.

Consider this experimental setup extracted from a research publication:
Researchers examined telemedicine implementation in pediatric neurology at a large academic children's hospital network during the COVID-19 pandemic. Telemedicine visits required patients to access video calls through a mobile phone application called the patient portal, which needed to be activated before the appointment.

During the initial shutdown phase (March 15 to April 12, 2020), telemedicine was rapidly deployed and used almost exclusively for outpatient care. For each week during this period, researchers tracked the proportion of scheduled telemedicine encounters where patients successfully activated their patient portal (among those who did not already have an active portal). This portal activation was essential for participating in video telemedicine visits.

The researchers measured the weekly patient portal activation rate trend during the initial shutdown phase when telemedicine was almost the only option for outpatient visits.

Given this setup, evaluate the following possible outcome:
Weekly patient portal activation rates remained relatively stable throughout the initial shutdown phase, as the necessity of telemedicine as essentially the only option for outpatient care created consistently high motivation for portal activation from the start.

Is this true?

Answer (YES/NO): NO